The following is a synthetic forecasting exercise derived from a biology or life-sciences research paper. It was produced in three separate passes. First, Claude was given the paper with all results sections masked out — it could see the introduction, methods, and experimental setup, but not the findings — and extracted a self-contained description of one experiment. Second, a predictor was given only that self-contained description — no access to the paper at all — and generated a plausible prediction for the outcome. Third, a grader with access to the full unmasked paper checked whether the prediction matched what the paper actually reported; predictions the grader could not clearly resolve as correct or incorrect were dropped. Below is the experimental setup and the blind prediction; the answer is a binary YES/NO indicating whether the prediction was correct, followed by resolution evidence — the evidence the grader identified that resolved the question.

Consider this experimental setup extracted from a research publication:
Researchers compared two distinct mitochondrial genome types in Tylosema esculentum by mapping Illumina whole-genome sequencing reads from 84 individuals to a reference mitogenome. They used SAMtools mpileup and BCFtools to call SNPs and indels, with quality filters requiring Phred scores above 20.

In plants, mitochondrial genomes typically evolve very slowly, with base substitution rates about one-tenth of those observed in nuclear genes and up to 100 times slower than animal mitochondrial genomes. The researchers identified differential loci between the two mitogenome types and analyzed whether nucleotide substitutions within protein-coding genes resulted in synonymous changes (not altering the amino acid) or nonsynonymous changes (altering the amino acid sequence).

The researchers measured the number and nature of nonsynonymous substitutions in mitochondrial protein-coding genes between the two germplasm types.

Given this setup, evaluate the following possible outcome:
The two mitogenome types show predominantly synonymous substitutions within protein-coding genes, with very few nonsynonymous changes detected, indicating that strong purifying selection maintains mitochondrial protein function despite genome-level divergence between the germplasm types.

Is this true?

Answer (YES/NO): NO